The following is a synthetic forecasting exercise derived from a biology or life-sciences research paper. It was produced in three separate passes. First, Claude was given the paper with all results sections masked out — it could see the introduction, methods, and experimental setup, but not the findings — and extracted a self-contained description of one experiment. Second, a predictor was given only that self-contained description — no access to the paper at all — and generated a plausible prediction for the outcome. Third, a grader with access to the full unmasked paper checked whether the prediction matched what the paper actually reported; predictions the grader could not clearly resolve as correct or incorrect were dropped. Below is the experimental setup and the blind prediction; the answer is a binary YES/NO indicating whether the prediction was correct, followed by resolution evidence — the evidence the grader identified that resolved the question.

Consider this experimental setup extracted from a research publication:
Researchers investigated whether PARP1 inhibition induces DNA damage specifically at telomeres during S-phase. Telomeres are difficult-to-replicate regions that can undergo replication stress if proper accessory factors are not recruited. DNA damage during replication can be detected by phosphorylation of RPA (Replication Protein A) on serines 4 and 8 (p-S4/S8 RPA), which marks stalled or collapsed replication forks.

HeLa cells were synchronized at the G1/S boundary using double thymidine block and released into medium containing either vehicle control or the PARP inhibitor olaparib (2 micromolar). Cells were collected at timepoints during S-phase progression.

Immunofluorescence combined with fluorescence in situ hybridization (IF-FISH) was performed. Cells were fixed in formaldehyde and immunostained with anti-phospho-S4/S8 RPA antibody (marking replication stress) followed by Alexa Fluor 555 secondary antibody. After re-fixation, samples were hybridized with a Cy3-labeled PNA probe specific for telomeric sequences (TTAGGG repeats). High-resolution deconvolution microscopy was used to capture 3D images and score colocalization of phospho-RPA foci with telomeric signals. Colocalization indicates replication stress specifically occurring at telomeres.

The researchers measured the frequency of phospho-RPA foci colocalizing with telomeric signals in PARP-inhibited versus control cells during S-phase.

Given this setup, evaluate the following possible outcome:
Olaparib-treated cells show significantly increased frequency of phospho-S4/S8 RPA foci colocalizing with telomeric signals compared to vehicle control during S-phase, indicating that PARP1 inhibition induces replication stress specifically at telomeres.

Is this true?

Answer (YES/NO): YES